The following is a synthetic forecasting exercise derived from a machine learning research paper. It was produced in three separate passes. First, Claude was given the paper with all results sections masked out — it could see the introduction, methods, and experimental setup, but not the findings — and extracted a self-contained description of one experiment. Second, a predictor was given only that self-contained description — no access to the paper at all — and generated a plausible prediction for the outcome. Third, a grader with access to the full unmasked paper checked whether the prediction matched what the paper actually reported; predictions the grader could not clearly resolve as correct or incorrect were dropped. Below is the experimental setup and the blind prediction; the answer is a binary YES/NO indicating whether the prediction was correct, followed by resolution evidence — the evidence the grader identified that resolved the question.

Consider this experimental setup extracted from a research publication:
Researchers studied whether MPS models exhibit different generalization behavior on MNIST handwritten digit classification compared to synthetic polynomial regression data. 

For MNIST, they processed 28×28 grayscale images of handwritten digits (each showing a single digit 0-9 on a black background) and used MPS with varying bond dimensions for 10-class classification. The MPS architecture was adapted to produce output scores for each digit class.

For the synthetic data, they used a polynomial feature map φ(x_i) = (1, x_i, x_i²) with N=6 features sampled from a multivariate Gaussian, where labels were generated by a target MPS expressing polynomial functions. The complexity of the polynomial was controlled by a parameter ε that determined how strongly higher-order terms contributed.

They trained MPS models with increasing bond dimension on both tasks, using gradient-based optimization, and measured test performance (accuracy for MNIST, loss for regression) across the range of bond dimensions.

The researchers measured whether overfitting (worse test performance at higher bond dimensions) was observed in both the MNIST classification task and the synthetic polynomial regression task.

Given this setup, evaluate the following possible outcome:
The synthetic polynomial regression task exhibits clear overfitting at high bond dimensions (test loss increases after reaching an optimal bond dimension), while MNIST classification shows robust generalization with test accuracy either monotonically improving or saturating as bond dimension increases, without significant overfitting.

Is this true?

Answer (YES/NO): YES